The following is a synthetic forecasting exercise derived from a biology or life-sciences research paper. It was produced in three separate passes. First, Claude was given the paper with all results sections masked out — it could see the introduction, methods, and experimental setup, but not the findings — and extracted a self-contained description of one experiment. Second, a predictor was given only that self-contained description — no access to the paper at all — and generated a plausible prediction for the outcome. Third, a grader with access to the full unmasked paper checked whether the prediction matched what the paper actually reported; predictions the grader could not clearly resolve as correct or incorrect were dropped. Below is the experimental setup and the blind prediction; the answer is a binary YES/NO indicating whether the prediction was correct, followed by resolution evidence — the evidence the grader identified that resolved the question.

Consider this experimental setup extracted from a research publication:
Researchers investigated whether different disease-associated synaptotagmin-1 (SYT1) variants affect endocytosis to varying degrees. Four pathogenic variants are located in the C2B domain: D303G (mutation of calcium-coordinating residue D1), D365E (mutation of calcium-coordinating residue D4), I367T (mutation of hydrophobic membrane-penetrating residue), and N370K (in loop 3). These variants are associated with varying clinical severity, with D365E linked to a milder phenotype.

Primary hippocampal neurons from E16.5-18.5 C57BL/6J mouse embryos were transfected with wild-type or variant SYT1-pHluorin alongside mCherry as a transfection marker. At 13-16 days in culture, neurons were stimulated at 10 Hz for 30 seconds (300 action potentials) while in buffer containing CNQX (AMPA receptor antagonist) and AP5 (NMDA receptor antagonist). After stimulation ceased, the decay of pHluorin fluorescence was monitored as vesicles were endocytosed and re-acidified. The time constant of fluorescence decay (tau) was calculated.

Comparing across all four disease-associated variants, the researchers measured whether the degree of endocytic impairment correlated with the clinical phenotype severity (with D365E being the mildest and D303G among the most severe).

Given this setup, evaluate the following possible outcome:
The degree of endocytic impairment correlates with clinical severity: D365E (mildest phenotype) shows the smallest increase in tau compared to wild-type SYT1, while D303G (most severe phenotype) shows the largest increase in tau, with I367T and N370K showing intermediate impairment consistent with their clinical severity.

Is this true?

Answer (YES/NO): NO